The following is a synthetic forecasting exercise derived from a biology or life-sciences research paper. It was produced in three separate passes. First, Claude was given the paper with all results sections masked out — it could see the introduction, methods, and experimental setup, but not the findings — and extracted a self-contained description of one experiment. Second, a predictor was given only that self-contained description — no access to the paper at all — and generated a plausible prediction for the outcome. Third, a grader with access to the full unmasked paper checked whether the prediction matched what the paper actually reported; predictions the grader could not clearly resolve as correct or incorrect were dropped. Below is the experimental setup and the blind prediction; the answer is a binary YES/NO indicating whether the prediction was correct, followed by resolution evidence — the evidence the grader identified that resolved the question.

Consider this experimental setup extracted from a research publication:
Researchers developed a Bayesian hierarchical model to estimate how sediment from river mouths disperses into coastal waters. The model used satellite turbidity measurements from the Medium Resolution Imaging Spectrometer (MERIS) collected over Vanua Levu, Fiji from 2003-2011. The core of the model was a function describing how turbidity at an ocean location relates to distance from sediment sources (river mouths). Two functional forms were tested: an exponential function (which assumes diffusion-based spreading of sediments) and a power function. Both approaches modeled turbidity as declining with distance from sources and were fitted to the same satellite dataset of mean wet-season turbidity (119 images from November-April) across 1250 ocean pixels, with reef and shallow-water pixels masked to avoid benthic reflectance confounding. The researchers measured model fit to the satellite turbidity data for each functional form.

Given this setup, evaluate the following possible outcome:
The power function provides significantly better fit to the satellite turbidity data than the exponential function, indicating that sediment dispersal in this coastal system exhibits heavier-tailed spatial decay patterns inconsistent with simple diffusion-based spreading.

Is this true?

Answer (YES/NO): YES